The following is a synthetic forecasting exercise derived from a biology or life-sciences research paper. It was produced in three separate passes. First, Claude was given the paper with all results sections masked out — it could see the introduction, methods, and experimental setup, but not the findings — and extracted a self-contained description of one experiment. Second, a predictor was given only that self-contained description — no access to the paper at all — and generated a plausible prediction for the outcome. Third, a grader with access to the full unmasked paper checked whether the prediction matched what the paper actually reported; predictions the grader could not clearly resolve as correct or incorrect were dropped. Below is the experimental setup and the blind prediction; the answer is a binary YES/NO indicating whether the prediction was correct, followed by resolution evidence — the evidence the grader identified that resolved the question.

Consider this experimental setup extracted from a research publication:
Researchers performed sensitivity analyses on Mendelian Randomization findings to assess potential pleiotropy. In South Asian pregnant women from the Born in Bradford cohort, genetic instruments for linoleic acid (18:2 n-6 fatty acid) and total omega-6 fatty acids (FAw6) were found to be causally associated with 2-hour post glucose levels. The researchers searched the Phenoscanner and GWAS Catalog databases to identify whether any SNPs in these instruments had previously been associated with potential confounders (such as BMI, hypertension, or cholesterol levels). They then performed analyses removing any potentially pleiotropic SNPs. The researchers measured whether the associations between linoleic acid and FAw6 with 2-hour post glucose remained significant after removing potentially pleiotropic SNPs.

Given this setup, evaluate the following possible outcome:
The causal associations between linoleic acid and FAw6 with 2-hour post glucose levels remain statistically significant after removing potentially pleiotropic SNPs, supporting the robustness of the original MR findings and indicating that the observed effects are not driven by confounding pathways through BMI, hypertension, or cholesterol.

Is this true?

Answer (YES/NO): NO